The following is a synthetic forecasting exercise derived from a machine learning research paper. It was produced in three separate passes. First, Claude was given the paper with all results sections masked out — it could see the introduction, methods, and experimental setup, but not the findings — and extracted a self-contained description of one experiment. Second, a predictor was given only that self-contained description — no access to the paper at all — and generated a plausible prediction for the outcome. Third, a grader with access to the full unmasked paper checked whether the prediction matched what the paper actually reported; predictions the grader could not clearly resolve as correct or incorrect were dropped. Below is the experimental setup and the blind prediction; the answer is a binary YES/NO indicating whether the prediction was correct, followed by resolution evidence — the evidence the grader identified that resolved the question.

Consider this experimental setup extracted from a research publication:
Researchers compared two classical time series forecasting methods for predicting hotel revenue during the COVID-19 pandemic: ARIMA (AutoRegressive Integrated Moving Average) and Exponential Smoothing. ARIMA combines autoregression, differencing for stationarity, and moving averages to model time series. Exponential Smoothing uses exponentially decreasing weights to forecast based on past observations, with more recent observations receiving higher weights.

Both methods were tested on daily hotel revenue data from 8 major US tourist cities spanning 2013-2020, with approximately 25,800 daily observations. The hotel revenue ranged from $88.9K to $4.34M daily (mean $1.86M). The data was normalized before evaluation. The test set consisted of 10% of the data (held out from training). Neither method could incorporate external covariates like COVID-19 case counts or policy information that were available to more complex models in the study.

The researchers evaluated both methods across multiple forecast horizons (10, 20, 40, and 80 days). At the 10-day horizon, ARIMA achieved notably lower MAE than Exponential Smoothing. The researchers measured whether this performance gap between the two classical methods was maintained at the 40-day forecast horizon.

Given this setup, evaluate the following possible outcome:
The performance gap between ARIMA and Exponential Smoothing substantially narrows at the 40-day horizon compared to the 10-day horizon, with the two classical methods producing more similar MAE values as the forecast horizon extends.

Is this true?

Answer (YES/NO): YES